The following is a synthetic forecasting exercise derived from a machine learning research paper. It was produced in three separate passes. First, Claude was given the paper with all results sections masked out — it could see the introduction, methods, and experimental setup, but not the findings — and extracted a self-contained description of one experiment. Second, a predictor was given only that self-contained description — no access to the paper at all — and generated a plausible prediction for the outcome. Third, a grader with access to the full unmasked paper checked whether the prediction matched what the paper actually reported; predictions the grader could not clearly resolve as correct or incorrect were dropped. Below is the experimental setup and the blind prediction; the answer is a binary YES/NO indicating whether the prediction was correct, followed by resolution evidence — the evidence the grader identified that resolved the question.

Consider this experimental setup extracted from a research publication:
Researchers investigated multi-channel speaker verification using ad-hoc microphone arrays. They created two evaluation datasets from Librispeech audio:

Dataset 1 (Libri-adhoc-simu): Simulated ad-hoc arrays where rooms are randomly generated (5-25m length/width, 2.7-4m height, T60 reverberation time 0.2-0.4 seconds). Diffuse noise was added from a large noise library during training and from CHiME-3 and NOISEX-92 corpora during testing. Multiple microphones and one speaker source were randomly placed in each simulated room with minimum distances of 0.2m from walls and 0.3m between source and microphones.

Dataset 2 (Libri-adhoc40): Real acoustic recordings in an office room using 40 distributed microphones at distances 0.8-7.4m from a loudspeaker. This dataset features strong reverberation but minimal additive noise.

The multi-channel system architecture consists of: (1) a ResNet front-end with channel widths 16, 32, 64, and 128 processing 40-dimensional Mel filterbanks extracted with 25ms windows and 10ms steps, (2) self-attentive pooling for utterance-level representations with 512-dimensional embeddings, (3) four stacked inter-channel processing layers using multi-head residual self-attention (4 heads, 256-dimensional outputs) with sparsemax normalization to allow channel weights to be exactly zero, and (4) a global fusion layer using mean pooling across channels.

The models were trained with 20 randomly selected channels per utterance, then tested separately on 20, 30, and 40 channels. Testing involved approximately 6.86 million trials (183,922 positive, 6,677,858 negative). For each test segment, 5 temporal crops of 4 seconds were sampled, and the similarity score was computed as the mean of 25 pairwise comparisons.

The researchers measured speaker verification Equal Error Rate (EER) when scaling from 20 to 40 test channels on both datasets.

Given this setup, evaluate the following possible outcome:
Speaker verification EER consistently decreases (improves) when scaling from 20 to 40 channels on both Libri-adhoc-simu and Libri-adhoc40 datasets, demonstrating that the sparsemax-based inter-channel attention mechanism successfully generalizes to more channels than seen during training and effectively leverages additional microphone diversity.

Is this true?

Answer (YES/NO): YES